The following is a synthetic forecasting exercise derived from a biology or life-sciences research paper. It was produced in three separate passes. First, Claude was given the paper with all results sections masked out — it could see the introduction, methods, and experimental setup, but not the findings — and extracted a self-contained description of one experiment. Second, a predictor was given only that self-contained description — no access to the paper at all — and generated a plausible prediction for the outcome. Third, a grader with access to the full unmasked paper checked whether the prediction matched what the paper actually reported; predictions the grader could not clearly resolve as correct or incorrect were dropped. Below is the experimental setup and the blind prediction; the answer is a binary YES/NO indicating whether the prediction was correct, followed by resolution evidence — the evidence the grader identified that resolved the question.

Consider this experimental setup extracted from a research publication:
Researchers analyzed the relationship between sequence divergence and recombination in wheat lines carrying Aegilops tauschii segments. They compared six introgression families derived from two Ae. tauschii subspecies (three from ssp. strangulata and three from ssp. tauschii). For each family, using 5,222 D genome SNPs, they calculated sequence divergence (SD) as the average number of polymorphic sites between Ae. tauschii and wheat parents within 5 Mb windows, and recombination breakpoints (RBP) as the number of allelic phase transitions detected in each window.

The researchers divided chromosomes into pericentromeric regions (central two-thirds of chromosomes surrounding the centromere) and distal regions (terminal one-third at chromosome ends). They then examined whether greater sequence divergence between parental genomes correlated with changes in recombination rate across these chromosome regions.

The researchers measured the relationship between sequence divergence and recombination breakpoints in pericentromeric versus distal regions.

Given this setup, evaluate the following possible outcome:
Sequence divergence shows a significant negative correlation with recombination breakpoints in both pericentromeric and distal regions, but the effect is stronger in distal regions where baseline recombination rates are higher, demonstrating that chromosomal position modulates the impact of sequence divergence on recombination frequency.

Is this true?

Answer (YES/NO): NO